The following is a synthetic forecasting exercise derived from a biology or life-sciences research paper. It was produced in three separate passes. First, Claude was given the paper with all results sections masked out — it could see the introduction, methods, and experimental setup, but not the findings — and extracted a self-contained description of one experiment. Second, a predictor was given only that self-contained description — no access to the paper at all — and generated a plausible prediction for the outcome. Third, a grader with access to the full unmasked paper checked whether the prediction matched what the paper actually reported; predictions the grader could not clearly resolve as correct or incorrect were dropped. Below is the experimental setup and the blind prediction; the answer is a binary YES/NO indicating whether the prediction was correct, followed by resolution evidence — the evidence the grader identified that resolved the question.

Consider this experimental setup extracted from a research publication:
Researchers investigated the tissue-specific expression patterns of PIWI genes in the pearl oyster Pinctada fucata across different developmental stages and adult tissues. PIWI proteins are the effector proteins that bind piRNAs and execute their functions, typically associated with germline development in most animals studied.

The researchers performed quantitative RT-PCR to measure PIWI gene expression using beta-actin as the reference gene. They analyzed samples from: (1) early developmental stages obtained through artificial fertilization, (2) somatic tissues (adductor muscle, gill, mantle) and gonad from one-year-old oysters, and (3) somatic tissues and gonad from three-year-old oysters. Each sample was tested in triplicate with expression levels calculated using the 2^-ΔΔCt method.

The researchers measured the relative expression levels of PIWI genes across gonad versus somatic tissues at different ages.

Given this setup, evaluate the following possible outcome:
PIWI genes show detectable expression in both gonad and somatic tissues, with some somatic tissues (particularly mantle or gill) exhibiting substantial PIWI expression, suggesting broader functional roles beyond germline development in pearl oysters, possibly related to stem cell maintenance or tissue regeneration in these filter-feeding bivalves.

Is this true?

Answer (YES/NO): NO